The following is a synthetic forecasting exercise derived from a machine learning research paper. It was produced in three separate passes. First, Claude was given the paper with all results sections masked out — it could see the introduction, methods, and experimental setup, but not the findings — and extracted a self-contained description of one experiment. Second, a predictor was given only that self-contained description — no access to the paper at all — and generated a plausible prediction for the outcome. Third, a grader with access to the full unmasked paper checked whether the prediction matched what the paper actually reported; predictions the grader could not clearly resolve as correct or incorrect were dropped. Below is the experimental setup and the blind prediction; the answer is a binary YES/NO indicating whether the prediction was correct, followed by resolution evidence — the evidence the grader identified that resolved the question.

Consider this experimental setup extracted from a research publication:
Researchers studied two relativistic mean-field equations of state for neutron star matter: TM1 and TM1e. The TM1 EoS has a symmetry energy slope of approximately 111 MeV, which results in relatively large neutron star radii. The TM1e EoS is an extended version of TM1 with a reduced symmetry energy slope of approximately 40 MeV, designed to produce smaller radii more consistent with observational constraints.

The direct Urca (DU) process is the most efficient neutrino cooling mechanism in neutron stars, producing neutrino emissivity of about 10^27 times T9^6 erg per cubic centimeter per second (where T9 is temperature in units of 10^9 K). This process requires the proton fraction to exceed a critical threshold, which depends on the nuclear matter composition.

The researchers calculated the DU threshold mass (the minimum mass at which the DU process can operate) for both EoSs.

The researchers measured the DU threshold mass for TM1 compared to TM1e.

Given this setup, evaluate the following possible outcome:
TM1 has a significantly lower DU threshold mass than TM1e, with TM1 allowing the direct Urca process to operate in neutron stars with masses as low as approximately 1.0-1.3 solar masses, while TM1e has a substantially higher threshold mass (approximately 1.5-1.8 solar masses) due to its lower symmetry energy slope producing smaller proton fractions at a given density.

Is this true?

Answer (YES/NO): NO